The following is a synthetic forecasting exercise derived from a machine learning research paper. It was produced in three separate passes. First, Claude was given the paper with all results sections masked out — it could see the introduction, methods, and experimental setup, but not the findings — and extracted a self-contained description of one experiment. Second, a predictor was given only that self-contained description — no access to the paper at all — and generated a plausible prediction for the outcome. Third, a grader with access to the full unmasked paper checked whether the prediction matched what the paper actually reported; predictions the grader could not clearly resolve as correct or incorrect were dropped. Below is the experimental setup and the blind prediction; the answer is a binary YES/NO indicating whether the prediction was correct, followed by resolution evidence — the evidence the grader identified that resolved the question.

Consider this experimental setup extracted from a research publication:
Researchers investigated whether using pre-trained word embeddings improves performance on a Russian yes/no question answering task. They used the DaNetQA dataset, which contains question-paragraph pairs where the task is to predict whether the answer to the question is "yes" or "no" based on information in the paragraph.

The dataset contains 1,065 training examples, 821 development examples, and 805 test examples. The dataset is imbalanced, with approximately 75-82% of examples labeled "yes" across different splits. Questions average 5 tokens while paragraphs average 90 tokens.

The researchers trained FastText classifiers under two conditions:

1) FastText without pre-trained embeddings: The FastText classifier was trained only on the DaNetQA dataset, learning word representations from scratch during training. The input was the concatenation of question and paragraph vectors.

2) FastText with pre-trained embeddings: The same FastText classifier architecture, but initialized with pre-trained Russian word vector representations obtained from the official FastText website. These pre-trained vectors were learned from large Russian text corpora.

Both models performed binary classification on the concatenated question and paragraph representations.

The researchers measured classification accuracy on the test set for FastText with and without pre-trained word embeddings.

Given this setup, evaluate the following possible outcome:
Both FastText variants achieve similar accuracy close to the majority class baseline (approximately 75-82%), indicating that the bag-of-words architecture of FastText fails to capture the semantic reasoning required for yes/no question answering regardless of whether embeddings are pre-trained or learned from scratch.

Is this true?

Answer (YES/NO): NO